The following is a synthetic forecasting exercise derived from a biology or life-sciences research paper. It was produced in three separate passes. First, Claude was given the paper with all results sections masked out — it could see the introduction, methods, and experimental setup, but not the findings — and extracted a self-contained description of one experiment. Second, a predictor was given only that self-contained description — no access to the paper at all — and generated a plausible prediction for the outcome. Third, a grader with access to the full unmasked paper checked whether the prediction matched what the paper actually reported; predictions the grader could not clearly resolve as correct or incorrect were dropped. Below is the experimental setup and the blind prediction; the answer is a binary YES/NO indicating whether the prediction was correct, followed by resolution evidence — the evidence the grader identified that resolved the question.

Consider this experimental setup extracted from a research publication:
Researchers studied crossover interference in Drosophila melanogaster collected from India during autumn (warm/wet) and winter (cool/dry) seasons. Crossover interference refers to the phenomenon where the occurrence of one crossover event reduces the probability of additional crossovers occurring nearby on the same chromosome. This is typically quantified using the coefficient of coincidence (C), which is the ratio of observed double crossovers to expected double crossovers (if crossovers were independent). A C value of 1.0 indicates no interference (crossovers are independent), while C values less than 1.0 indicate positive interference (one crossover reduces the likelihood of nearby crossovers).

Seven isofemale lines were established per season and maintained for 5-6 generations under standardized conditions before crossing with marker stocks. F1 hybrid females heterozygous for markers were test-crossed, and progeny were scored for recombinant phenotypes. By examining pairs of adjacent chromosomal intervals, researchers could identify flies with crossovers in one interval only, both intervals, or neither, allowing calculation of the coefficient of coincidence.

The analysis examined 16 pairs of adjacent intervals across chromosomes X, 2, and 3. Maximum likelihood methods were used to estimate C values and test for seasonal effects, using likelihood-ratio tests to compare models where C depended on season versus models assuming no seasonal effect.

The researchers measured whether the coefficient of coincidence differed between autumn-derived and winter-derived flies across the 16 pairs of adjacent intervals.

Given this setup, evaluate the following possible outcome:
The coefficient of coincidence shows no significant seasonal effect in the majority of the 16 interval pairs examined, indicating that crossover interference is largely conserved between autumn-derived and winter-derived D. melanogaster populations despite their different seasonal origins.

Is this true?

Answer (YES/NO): YES